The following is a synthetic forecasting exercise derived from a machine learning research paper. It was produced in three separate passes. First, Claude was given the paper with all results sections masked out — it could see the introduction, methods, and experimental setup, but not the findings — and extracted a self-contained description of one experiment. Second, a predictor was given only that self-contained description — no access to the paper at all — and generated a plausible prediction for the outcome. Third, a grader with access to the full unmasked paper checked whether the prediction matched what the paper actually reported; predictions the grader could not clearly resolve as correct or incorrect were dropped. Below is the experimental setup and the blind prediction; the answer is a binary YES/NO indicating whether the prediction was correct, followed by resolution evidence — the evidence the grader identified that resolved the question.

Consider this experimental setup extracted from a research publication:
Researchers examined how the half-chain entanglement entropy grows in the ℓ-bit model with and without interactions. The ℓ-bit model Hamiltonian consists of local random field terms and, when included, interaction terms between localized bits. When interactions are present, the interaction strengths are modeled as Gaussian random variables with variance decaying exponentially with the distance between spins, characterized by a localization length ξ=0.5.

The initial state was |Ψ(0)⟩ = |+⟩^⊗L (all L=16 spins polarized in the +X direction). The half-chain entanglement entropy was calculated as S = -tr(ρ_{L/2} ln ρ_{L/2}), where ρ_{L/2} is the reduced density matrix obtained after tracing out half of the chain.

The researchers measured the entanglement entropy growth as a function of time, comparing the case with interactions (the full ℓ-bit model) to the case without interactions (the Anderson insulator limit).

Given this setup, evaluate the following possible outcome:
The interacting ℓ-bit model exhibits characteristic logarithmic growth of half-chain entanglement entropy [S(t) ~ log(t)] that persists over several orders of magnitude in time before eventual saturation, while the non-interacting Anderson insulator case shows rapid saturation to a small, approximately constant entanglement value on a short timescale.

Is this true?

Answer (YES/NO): NO